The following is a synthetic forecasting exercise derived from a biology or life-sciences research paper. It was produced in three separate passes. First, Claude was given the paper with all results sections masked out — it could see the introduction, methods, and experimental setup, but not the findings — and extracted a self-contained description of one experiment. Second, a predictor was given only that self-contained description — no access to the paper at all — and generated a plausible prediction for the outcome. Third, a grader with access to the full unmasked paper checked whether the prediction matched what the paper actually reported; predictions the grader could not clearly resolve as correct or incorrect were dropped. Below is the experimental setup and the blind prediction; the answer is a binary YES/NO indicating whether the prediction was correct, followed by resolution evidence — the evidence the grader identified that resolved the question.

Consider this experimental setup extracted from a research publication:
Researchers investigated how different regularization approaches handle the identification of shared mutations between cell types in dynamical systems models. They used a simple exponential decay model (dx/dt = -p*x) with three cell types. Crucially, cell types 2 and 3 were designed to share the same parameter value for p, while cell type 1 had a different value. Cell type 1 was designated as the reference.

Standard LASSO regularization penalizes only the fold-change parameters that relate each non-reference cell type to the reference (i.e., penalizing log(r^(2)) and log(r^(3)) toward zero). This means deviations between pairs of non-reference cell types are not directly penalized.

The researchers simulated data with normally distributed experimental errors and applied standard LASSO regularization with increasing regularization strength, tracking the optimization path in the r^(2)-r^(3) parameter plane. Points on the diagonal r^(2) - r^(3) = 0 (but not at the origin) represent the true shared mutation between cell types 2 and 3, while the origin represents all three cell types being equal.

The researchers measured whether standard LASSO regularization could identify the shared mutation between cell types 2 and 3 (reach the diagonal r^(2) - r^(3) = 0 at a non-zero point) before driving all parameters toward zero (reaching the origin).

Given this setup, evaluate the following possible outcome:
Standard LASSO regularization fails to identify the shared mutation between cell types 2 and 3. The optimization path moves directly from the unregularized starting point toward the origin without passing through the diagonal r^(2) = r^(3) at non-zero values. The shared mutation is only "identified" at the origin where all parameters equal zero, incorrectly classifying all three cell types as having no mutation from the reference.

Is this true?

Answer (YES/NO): NO